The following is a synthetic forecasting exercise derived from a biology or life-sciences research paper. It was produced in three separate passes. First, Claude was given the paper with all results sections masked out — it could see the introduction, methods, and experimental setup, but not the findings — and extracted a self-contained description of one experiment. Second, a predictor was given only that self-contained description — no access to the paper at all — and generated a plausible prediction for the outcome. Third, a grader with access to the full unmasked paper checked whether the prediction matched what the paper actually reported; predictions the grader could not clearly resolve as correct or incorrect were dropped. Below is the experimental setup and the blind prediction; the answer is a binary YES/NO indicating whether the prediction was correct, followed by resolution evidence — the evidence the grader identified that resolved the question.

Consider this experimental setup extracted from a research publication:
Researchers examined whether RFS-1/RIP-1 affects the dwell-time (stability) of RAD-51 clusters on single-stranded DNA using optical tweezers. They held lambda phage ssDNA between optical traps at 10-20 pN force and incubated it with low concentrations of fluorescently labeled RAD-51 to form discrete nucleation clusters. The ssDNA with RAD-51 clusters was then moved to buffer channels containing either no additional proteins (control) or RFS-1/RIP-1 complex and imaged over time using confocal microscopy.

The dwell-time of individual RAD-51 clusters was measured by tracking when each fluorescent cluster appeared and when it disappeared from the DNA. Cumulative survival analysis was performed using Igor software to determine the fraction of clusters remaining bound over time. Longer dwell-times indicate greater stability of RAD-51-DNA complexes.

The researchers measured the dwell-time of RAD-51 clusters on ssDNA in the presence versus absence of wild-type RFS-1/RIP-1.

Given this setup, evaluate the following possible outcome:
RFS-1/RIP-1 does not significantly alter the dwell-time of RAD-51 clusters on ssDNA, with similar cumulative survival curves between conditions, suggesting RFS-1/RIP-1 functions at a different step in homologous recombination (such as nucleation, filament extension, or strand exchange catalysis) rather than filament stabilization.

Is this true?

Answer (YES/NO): NO